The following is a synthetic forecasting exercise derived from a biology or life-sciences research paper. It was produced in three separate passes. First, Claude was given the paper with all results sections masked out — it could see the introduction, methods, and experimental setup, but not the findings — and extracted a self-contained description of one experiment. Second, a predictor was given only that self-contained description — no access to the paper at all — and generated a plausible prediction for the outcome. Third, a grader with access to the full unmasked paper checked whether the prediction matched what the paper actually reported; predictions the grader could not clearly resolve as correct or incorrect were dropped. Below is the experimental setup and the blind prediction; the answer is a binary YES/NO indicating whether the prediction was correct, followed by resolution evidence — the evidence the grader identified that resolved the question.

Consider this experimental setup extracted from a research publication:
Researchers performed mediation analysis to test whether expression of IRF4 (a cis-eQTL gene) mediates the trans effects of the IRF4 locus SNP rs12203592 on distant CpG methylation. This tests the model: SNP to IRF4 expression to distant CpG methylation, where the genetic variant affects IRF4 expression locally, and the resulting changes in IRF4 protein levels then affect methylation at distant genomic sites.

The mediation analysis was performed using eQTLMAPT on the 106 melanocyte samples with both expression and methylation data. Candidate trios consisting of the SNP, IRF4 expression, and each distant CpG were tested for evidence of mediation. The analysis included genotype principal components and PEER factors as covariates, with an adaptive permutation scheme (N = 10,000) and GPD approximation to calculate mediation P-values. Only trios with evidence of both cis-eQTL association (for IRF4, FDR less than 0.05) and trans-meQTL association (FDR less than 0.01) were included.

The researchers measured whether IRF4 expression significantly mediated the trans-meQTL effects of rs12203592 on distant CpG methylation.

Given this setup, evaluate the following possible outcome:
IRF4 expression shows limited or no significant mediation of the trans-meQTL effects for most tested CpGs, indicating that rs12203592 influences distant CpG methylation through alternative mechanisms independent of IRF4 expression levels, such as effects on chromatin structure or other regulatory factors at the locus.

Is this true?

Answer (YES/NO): NO